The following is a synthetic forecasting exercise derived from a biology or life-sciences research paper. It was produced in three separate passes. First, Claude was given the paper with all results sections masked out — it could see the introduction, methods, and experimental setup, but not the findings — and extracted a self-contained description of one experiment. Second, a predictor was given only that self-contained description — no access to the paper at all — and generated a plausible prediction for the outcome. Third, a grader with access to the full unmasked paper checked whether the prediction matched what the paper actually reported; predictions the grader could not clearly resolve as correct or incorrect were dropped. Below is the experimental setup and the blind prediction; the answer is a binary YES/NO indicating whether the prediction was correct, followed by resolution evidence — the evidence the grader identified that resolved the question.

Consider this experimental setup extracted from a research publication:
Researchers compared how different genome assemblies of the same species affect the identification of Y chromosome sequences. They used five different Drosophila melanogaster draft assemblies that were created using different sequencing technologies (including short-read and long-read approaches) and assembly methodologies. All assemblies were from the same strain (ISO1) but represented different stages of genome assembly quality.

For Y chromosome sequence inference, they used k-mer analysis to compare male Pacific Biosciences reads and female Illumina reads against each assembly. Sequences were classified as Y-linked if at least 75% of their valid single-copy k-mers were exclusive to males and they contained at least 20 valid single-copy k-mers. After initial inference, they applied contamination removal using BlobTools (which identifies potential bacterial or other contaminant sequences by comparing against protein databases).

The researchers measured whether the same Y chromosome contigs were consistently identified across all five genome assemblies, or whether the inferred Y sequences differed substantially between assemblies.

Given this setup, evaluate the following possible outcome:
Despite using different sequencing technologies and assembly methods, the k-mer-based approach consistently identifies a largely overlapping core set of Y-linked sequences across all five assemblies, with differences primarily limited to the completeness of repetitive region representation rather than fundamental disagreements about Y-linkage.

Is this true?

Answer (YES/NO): NO